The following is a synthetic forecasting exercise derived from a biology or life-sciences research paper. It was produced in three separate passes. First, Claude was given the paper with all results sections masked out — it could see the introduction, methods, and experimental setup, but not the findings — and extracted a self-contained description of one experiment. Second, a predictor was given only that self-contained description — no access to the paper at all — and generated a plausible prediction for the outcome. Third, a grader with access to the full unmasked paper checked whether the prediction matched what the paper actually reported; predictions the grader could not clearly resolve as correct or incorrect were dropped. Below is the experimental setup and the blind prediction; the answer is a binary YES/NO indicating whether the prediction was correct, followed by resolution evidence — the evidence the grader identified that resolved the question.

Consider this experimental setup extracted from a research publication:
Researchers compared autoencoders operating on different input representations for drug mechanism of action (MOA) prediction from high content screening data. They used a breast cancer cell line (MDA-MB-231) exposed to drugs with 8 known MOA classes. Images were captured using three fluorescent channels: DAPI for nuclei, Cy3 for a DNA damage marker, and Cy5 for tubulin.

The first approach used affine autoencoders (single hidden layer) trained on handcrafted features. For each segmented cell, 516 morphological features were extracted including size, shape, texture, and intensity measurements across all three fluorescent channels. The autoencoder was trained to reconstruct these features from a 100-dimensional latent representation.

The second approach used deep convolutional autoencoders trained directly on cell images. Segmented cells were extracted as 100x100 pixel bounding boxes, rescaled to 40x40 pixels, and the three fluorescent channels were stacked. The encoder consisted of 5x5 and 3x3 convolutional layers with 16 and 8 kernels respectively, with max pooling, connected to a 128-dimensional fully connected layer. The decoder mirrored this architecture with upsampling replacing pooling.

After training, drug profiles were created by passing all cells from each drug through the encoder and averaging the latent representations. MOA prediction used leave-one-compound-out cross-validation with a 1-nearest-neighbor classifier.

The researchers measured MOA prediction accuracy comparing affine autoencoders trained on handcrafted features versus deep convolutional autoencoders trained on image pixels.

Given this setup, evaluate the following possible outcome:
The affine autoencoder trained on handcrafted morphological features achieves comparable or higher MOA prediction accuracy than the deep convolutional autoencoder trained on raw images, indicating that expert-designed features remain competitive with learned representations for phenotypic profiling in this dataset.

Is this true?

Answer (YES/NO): YES